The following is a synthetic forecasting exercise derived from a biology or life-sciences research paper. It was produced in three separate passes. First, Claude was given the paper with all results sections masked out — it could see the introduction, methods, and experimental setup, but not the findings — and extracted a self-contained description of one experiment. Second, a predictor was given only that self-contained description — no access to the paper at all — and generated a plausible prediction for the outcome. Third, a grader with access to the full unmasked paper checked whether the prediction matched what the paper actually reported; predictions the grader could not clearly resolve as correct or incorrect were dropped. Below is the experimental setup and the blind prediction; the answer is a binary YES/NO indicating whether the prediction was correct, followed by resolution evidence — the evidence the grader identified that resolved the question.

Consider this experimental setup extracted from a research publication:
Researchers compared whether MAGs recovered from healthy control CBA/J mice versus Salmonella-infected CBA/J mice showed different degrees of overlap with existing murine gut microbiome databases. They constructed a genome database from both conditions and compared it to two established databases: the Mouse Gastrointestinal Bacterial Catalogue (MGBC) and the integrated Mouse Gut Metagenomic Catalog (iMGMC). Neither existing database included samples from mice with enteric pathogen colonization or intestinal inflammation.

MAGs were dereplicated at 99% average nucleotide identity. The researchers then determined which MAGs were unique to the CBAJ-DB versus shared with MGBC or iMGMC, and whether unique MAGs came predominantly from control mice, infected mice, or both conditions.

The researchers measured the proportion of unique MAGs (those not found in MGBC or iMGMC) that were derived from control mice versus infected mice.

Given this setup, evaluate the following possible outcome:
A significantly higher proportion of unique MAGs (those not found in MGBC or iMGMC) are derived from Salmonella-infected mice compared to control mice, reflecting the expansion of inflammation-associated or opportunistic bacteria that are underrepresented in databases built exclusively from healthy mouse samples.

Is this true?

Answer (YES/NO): NO